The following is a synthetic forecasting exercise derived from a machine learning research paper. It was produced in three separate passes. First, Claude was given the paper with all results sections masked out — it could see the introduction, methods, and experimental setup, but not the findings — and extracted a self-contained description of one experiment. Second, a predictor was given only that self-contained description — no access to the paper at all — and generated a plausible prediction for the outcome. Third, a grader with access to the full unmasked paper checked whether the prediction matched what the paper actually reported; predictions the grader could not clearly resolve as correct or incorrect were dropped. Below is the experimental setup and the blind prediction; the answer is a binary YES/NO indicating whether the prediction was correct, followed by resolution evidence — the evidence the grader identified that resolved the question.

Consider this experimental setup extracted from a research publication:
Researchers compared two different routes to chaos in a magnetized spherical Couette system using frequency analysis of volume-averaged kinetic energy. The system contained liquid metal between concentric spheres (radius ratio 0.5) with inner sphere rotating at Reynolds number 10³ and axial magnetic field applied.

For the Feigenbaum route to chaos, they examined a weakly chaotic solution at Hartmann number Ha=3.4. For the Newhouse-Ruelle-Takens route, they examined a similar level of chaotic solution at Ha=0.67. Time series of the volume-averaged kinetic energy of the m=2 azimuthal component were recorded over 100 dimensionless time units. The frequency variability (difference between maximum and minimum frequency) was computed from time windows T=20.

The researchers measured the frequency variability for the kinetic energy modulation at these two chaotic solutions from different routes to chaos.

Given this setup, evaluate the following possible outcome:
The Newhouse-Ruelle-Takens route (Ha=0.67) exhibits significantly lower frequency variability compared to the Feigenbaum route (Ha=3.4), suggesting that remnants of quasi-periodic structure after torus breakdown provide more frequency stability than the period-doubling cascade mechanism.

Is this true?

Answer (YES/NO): NO